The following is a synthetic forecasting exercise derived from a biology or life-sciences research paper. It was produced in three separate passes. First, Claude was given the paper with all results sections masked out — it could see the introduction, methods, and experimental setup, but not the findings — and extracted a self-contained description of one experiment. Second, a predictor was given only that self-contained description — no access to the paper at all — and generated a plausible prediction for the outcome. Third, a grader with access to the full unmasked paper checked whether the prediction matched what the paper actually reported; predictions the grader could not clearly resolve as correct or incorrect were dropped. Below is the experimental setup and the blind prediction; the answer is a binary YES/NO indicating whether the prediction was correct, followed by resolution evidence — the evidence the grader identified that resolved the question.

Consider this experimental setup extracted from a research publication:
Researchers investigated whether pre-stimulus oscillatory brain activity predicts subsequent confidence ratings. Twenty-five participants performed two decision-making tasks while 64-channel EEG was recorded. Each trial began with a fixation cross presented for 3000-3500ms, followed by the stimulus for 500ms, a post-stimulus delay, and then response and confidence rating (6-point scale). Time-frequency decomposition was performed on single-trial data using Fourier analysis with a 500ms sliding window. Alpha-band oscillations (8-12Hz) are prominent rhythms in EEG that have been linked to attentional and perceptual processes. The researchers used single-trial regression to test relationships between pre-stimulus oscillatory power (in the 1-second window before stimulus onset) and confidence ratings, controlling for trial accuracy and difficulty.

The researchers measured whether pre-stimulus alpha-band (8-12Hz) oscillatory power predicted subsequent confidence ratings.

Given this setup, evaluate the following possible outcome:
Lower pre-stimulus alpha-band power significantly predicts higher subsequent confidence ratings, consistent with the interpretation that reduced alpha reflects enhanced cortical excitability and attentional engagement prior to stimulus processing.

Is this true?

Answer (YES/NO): NO